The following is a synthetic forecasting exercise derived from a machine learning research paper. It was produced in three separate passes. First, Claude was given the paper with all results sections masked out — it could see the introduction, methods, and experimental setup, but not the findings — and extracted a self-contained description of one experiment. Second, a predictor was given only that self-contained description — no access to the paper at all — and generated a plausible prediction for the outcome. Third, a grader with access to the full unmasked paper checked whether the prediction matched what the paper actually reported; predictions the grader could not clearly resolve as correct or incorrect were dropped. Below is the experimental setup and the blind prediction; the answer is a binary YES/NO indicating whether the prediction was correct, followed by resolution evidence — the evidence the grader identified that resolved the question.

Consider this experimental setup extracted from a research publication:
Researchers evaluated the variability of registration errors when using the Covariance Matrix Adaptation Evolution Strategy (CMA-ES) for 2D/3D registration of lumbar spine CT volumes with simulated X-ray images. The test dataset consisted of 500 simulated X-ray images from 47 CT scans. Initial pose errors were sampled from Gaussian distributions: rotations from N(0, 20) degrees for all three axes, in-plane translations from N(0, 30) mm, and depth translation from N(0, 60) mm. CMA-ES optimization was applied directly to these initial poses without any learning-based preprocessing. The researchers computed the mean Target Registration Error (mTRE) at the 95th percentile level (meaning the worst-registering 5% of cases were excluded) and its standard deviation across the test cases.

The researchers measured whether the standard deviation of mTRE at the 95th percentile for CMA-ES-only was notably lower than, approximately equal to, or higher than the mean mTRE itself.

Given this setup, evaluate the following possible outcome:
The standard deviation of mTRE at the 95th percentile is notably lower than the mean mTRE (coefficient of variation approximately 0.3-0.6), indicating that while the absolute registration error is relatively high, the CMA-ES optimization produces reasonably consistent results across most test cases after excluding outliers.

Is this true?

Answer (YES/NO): NO